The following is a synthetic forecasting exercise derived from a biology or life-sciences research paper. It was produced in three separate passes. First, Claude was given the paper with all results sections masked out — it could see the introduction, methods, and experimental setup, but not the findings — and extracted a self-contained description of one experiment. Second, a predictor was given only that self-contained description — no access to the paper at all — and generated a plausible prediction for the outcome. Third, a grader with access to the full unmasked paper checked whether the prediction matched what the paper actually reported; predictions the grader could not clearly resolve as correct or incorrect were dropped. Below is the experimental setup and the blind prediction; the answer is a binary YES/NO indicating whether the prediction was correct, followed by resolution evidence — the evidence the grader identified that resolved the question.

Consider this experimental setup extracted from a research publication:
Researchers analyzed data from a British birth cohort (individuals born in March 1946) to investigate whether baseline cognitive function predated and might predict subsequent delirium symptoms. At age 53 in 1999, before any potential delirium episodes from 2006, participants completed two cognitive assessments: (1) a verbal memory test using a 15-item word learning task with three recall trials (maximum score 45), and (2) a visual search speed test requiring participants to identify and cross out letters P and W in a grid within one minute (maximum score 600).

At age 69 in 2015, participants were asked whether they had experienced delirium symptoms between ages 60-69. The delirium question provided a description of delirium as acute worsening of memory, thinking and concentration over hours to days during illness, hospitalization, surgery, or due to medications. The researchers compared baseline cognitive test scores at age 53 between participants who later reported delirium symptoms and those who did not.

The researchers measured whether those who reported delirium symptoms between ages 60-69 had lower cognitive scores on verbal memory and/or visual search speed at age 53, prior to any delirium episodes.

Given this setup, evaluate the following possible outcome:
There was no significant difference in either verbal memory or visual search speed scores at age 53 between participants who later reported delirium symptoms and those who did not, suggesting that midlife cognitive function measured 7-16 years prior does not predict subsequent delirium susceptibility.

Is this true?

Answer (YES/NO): NO